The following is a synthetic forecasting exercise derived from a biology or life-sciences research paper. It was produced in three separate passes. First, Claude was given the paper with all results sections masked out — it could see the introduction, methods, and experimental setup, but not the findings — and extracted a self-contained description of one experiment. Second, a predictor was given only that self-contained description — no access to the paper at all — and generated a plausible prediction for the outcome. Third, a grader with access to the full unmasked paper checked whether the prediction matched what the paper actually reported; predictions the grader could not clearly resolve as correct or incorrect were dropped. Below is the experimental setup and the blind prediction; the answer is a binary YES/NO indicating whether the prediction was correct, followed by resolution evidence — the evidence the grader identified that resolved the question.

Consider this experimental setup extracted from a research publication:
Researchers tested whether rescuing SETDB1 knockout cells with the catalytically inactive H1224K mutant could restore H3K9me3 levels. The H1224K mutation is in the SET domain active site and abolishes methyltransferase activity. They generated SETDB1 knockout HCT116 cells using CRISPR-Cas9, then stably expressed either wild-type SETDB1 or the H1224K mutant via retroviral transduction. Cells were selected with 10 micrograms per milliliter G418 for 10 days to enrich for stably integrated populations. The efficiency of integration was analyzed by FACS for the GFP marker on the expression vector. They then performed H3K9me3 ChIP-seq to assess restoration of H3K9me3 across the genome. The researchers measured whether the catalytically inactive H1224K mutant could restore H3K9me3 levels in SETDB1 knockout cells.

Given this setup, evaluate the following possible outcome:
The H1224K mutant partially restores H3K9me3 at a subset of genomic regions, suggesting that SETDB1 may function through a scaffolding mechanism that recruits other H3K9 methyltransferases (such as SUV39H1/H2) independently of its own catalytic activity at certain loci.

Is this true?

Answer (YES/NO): NO